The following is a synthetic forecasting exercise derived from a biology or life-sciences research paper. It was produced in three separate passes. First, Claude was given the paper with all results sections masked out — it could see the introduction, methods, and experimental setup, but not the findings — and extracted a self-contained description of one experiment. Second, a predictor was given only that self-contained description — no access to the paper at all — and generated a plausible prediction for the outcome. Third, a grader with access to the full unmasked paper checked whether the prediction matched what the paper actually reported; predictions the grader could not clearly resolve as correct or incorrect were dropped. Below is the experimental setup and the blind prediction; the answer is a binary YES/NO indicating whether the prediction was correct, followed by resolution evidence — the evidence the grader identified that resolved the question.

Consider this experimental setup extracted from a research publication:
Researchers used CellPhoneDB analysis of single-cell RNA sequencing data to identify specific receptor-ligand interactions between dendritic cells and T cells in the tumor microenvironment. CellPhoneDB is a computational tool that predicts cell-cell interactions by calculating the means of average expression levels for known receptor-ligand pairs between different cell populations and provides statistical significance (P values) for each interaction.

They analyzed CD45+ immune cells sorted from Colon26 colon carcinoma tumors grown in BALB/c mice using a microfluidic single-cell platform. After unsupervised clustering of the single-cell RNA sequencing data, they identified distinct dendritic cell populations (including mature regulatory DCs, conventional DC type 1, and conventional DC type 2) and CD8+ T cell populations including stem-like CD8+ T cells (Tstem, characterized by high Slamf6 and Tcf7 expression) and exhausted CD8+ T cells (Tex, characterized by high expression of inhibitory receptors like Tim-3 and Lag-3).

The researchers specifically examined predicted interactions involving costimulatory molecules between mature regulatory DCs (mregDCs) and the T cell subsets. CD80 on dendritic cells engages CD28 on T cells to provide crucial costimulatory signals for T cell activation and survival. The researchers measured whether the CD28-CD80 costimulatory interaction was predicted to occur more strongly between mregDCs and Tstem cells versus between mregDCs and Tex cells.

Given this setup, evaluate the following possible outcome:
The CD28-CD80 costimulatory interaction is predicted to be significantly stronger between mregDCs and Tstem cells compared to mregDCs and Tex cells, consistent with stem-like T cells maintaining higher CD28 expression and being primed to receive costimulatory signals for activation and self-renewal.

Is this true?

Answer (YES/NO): NO